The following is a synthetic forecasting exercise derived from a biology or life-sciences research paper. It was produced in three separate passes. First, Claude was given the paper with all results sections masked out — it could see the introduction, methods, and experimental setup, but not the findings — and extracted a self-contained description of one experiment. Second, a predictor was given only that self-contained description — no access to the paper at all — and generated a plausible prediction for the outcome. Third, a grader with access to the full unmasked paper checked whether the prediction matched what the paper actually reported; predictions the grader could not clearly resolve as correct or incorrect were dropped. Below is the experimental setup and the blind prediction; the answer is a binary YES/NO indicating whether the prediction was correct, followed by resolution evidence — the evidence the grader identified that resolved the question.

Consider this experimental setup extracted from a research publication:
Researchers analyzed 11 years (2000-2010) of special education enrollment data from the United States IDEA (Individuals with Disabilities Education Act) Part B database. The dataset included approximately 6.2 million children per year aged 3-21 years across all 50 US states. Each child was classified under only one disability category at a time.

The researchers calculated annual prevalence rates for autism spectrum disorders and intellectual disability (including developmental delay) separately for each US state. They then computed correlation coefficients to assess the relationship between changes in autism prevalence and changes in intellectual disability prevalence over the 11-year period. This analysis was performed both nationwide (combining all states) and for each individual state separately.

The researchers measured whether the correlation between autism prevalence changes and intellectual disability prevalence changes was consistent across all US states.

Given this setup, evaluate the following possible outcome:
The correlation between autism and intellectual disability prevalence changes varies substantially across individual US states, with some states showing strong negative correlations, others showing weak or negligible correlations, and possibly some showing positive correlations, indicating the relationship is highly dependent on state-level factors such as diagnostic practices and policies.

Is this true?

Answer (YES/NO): YES